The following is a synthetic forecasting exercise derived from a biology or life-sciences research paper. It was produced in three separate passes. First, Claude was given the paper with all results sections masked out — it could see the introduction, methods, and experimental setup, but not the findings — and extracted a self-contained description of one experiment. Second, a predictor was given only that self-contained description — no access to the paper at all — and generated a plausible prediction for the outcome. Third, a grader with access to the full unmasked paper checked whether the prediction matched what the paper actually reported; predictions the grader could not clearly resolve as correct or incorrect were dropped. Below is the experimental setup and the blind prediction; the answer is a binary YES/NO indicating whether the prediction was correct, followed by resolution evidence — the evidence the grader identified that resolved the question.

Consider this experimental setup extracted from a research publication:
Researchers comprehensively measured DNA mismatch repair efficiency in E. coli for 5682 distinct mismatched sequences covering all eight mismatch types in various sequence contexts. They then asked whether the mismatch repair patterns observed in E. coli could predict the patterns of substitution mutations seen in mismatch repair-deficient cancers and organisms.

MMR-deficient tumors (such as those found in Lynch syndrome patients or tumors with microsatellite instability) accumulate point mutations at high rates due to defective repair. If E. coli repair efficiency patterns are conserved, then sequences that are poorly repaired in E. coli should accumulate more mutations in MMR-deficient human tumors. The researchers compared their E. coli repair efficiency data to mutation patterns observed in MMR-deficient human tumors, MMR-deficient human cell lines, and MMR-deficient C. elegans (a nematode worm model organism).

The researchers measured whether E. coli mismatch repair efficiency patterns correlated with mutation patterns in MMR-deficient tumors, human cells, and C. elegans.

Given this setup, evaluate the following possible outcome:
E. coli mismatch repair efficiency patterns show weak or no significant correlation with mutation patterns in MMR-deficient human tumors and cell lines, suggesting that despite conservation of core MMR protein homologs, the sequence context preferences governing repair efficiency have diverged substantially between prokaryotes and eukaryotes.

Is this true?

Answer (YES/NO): NO